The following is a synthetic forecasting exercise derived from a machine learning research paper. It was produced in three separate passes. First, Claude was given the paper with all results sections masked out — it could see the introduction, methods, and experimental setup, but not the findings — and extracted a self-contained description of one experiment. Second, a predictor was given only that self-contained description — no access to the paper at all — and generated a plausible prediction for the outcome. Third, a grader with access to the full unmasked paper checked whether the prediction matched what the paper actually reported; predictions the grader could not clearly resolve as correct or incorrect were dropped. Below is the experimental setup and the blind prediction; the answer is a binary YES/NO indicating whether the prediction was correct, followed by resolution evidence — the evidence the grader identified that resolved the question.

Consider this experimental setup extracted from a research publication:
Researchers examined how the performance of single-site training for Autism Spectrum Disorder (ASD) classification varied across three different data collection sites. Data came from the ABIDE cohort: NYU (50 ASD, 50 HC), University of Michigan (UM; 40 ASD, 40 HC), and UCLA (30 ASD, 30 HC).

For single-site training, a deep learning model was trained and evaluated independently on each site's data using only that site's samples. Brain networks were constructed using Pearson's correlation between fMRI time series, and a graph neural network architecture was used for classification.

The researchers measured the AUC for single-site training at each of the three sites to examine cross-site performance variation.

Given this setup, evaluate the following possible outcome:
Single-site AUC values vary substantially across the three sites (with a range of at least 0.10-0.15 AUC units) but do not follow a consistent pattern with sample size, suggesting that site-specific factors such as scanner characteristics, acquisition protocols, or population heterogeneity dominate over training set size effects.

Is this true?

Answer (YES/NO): NO